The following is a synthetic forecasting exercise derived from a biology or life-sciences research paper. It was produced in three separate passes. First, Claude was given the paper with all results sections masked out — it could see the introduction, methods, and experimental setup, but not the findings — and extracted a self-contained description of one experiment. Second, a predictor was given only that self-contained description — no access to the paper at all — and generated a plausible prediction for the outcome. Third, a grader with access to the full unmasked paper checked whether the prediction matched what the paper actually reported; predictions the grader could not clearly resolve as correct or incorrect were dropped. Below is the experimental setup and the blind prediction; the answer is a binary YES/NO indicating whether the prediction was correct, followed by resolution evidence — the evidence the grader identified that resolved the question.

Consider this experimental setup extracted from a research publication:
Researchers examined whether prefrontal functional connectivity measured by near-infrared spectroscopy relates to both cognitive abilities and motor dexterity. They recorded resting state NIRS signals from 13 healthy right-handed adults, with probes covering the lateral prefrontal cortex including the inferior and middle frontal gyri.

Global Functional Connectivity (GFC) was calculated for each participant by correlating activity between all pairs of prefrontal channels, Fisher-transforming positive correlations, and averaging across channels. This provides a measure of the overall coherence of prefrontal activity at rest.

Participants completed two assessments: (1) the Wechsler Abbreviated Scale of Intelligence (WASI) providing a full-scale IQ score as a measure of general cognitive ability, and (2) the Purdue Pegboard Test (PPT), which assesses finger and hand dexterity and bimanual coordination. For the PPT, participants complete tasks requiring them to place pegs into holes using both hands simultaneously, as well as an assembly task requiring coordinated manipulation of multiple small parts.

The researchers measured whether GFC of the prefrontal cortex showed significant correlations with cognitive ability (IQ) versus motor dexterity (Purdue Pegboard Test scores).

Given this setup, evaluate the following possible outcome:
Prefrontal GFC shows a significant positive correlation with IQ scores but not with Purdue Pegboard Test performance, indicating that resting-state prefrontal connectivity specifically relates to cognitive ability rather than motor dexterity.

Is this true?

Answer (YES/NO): NO